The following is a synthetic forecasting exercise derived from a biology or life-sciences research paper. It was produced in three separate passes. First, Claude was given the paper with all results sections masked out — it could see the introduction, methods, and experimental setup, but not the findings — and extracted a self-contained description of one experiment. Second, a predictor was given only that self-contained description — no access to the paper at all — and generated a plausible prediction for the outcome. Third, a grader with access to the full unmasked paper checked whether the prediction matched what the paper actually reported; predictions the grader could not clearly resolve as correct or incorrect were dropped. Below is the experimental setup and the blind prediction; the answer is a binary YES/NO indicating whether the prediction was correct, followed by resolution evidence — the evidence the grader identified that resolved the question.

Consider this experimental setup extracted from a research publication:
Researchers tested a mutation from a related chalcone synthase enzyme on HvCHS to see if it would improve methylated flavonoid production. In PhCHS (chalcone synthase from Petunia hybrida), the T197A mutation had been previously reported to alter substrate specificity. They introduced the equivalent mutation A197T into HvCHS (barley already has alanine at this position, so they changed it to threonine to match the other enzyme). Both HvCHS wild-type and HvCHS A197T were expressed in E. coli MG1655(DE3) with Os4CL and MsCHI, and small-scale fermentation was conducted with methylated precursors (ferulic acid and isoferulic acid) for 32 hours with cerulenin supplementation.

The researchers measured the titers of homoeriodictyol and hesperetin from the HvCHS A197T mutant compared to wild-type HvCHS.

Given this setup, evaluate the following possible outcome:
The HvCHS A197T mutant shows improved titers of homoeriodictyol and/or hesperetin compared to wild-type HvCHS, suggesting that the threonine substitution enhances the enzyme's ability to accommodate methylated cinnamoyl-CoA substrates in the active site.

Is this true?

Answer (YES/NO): NO